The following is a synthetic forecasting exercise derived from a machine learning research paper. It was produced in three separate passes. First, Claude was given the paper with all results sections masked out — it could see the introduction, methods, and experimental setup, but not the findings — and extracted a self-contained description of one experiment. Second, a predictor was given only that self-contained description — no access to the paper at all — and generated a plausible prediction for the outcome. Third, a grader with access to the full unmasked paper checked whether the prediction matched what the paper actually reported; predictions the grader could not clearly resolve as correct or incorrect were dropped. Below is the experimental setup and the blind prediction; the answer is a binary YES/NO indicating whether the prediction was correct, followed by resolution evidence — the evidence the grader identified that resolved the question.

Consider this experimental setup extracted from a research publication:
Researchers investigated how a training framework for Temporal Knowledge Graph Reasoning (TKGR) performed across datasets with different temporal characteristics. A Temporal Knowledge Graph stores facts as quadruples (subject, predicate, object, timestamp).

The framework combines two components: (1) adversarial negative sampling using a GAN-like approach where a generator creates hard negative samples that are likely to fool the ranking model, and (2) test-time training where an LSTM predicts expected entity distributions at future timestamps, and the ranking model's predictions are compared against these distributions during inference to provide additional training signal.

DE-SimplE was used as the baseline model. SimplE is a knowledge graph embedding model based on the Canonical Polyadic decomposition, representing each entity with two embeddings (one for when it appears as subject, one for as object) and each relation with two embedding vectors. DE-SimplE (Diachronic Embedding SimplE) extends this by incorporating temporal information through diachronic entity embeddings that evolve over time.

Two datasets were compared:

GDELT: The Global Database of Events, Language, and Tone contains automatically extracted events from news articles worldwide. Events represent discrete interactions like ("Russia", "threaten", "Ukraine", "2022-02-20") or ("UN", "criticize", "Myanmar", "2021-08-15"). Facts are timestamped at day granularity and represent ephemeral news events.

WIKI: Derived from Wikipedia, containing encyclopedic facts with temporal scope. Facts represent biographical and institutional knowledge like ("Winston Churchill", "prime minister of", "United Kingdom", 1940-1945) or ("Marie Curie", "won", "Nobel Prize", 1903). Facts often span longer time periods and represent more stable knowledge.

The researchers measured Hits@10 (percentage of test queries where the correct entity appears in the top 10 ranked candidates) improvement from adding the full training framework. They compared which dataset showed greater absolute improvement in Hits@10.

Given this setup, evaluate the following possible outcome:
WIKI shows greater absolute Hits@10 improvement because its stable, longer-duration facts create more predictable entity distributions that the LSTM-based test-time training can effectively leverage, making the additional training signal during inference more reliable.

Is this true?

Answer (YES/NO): NO